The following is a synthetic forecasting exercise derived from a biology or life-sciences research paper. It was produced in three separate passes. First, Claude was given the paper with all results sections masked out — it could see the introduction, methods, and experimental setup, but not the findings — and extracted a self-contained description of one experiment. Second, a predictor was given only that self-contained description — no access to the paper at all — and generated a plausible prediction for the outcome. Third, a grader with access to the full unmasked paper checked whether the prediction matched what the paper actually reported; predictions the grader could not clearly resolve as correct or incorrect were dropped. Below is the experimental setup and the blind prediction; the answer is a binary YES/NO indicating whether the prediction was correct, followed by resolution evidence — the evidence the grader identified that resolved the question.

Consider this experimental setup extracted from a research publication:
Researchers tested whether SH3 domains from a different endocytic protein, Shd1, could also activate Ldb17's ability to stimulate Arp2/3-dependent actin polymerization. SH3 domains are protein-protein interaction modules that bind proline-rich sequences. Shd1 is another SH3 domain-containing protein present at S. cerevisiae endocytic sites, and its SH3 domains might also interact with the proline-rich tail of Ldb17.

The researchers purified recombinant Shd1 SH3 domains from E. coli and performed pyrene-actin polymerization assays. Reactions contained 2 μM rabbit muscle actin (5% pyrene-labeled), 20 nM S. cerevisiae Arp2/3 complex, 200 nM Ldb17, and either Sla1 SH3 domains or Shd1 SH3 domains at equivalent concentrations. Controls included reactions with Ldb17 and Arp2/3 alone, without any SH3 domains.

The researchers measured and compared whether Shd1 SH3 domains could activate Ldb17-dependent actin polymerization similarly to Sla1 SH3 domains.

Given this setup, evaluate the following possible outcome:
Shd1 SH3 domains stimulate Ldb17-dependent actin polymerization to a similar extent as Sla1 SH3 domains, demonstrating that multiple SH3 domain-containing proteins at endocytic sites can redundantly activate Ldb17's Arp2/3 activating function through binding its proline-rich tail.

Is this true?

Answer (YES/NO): NO